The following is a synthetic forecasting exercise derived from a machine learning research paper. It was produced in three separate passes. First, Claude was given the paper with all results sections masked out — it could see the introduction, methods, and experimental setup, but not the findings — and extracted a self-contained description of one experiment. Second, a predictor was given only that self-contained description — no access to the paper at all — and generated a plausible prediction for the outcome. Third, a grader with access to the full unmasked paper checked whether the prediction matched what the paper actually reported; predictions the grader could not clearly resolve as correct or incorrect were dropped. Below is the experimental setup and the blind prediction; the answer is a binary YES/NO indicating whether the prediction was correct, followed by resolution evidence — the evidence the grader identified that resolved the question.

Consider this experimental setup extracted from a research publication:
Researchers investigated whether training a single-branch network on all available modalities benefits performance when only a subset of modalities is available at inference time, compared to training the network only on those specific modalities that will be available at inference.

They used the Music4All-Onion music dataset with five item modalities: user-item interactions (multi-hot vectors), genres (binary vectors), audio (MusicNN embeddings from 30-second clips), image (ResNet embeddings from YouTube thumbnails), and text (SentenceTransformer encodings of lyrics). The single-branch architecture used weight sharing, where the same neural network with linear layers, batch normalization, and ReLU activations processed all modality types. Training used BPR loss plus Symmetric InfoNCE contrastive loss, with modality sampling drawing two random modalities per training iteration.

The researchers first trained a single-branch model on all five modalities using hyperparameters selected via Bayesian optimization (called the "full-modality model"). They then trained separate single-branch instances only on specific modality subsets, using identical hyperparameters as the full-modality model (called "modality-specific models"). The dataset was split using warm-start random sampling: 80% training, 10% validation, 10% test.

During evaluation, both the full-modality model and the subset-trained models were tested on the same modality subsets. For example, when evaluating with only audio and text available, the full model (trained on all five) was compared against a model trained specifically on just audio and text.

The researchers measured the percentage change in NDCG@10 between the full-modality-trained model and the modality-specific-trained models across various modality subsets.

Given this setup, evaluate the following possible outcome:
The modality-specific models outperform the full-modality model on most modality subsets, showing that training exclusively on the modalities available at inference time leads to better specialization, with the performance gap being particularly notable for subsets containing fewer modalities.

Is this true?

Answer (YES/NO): NO